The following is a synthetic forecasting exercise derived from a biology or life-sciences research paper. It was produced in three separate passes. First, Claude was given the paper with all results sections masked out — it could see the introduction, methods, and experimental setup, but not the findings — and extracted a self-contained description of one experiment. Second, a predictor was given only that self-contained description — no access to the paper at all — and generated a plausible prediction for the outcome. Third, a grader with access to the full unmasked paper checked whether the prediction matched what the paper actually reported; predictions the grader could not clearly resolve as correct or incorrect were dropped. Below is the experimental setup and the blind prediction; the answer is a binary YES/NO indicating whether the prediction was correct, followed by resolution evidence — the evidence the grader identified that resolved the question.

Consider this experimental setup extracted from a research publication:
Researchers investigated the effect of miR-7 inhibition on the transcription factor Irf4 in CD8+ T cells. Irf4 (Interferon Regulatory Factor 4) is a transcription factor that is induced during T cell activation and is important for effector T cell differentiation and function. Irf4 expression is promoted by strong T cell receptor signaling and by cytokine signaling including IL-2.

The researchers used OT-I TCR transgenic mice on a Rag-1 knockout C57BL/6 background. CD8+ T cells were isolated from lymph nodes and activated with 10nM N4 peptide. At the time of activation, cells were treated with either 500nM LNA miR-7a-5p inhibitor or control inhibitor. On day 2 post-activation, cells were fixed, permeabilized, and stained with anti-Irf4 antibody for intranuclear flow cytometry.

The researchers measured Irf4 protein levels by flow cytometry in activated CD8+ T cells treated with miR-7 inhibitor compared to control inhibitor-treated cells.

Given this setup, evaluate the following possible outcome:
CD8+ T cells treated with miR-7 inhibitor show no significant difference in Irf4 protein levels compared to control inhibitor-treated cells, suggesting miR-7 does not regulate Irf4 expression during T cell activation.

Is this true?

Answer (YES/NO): NO